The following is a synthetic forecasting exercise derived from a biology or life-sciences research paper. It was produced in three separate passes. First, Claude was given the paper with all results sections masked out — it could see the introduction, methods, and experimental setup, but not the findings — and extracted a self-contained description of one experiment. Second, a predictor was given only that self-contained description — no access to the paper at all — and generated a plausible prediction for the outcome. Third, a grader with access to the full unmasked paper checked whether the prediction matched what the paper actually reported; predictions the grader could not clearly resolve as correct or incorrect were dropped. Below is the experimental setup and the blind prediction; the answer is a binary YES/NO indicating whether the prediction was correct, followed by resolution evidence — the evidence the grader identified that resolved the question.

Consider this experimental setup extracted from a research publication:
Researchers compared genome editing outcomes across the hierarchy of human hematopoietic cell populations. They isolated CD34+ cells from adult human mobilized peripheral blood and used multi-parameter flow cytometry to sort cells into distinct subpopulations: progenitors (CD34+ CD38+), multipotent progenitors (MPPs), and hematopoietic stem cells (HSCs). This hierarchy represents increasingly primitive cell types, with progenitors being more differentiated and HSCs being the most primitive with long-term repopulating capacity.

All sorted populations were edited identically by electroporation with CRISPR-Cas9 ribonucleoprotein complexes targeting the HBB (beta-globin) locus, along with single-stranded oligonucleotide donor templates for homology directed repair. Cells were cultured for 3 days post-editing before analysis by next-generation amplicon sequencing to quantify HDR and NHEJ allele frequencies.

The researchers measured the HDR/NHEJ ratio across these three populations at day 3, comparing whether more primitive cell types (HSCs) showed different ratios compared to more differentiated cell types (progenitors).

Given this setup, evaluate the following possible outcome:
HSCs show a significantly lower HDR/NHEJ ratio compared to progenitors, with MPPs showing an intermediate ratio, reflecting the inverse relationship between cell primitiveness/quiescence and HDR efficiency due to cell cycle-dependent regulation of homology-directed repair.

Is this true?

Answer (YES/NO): YES